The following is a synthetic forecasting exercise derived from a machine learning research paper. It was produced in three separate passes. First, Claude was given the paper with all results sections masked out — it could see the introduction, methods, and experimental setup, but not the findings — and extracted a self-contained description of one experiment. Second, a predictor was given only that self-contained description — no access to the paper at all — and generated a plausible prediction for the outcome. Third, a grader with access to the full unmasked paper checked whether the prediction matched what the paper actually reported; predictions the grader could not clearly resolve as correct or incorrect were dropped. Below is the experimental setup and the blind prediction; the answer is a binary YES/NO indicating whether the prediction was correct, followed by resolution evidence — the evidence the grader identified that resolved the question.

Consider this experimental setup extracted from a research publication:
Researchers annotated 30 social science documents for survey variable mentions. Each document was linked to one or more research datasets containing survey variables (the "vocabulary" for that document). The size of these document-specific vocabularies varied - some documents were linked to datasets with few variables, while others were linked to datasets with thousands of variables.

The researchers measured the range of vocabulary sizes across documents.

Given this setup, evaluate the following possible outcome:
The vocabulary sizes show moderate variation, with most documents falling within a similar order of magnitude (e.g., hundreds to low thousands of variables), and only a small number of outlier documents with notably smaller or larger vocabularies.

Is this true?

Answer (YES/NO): NO